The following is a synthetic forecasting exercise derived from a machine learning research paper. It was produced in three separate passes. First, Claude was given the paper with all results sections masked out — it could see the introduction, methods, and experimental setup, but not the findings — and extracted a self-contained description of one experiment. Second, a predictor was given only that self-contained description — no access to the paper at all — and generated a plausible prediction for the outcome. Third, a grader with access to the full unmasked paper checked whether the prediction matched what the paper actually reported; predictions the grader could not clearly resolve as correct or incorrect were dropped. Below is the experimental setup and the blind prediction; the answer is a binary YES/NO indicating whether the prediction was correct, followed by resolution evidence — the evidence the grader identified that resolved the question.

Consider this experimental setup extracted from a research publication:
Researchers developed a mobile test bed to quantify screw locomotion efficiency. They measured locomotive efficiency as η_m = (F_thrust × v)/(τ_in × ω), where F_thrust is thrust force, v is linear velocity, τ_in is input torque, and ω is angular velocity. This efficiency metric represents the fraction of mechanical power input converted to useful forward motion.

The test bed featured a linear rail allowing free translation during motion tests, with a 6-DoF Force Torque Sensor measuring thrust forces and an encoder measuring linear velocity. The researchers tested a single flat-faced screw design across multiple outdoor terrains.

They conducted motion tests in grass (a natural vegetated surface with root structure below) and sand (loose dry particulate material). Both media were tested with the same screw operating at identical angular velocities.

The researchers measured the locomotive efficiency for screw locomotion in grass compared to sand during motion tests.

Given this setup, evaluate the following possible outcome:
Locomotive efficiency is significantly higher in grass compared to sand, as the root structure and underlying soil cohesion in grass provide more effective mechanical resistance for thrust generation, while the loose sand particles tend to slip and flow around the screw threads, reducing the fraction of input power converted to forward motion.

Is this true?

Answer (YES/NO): NO